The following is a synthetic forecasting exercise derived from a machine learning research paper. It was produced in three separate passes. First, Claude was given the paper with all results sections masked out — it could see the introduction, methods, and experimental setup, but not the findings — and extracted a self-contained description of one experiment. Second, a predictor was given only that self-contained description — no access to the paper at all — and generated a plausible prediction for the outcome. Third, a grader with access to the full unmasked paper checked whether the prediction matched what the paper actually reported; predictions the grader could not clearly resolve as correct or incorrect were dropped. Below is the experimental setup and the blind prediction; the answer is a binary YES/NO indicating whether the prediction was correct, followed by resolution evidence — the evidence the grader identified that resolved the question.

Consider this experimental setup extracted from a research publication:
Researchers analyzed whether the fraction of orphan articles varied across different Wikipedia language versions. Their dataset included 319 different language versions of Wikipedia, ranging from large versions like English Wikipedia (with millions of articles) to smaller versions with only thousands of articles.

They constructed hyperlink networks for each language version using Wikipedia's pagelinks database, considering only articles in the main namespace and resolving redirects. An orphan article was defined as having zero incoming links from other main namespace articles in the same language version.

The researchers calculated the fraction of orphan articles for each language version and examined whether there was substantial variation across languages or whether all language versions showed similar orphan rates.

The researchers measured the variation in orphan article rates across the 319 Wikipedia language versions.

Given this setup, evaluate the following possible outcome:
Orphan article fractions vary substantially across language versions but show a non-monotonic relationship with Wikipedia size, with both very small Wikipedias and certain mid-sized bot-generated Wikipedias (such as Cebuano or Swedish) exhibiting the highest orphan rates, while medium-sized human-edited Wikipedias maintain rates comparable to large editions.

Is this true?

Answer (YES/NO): NO